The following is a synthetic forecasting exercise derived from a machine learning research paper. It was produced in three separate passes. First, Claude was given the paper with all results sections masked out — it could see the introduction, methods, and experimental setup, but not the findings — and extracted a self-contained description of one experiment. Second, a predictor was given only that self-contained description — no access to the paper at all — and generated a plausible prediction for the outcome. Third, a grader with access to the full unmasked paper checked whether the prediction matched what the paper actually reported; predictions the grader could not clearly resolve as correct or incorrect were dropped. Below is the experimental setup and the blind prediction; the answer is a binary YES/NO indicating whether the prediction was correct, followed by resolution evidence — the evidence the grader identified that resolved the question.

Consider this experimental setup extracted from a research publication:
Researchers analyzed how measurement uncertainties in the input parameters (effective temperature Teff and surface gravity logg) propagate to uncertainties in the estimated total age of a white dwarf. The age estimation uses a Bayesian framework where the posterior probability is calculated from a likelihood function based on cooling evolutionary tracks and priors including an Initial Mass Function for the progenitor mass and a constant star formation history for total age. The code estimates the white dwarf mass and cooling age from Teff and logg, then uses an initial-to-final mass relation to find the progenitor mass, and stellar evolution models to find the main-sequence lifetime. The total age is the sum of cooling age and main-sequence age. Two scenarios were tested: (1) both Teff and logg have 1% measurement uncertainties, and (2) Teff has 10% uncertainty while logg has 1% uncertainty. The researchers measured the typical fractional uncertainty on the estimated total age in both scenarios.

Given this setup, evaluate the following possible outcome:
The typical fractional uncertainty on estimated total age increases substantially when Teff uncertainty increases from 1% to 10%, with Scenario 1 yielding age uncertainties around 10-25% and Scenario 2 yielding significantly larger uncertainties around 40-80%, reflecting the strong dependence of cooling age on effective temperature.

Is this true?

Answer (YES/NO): NO